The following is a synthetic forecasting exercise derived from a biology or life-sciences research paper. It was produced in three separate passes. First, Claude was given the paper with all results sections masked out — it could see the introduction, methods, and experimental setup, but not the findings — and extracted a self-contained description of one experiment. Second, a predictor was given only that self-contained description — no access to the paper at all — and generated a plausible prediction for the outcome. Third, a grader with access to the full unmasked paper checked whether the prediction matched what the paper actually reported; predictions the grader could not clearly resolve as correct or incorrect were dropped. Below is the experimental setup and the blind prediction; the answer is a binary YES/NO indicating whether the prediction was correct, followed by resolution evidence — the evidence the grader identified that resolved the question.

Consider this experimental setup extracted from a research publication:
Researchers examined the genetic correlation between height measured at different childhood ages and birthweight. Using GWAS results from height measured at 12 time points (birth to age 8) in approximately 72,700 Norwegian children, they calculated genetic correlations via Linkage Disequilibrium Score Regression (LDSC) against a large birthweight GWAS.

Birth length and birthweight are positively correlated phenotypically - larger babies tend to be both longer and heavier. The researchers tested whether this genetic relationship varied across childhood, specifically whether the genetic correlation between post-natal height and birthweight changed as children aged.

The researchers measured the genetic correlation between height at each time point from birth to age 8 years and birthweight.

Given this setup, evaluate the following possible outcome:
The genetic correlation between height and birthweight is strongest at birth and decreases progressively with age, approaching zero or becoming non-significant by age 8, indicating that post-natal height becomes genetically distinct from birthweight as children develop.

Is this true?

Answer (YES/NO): NO